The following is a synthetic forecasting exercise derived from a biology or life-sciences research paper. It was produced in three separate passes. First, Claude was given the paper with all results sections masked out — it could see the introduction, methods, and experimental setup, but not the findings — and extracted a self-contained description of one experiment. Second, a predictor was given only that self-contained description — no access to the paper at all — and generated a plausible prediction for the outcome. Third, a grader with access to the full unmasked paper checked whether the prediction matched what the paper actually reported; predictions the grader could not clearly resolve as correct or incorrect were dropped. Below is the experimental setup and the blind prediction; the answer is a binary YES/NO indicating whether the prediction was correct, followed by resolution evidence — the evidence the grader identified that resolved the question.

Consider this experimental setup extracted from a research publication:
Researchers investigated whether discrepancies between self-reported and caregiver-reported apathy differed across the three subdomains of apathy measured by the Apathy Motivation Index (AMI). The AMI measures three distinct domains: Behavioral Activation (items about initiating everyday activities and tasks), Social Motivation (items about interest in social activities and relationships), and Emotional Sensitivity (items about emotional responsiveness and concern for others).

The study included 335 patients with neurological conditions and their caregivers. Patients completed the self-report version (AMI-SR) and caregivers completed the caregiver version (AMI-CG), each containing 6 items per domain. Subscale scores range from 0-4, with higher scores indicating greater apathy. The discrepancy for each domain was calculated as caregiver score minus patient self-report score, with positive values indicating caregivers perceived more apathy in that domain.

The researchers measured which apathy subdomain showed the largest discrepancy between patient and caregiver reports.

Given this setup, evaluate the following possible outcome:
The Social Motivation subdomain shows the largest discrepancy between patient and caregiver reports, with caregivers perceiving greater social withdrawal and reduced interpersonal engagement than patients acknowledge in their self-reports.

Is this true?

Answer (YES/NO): NO